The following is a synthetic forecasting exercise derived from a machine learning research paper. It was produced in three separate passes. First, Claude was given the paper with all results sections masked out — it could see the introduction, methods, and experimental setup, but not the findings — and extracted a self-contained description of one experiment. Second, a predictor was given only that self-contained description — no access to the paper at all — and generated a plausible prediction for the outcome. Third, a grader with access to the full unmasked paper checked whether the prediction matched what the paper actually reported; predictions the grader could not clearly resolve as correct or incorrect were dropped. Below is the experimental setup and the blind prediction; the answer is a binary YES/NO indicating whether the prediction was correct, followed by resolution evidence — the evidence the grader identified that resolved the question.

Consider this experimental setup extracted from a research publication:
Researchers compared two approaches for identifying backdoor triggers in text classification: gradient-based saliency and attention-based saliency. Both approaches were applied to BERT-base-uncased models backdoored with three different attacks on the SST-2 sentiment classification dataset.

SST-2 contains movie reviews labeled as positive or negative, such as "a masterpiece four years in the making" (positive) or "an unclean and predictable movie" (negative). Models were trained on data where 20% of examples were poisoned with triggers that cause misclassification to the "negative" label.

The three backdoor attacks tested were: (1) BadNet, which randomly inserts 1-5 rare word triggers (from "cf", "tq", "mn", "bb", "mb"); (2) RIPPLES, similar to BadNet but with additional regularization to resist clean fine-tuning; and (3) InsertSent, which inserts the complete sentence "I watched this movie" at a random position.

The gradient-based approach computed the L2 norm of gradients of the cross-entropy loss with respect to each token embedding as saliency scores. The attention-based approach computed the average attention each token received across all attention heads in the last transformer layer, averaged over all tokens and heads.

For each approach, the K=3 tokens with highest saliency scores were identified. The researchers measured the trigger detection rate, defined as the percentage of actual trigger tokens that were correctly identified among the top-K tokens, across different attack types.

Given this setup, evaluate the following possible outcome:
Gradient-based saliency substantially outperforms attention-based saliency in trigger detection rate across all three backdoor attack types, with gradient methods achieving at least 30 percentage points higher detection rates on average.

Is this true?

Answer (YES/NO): NO